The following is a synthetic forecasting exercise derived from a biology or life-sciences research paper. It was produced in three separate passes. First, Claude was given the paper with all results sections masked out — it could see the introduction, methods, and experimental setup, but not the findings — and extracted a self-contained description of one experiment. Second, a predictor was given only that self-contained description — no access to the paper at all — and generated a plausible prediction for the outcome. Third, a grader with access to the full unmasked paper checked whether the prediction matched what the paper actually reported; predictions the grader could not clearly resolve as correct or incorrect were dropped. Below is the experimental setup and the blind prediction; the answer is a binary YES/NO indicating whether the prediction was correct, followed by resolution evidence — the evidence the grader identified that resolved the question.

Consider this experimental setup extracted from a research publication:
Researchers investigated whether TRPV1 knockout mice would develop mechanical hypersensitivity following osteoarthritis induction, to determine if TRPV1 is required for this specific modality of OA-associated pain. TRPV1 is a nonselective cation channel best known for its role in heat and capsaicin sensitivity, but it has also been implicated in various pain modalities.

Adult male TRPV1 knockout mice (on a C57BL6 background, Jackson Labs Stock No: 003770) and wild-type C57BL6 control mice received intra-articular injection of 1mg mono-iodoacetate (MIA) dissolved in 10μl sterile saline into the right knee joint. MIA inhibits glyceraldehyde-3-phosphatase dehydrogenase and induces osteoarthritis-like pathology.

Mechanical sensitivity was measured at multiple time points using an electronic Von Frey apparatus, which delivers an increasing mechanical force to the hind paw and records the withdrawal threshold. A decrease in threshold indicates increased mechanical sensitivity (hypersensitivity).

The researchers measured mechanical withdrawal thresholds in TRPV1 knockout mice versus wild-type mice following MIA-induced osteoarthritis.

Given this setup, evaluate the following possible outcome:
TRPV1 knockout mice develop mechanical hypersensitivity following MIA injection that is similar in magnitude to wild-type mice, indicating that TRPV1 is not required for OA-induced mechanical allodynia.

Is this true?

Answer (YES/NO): YES